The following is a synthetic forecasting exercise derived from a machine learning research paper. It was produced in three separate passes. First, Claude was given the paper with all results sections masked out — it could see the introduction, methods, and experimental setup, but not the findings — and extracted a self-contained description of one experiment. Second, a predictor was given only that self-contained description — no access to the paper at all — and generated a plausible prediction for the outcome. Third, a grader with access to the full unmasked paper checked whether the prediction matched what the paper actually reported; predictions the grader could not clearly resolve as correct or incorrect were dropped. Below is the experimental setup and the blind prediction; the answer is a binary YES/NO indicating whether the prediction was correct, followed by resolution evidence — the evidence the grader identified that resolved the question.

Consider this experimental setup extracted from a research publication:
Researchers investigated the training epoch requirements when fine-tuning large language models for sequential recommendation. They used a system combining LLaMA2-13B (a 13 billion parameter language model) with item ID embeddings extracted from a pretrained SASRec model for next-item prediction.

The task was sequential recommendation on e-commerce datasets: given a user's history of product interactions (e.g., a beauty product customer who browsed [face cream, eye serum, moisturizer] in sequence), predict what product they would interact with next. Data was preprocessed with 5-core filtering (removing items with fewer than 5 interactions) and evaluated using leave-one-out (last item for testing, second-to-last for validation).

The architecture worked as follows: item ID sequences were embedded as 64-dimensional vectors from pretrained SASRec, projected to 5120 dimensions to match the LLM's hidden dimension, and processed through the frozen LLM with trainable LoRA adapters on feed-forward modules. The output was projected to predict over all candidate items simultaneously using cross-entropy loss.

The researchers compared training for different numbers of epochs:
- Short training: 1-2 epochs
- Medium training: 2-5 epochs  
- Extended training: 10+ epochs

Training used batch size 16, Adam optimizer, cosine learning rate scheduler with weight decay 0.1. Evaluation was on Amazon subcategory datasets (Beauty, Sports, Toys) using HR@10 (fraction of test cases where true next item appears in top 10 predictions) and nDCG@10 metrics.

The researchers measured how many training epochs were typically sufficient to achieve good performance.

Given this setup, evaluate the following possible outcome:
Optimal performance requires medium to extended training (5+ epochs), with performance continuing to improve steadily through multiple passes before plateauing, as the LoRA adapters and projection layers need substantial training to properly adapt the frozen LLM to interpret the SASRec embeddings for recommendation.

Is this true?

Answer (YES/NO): NO